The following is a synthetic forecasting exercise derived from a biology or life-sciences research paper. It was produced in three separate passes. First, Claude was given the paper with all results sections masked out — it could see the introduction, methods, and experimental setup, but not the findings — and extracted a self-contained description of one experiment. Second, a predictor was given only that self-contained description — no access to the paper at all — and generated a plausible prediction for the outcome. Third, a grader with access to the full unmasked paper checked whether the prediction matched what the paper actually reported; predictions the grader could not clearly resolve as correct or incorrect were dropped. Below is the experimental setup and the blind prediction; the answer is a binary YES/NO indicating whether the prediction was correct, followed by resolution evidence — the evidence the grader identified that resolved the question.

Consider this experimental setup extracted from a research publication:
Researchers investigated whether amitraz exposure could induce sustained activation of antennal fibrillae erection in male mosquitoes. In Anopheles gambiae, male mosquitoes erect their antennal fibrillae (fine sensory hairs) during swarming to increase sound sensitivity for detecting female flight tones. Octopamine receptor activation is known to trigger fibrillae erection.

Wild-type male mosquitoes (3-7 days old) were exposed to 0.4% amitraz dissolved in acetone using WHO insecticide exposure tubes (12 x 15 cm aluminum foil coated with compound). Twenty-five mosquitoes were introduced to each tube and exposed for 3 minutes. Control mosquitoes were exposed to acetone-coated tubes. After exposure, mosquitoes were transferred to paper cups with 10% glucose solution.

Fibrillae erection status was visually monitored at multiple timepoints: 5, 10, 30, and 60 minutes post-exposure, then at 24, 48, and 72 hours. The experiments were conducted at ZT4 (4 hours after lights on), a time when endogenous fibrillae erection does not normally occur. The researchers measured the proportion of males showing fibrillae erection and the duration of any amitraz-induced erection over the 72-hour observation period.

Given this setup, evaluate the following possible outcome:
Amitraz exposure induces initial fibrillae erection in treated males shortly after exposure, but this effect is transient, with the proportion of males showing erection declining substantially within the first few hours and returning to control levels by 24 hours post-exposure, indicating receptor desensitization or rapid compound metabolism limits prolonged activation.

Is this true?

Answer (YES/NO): NO